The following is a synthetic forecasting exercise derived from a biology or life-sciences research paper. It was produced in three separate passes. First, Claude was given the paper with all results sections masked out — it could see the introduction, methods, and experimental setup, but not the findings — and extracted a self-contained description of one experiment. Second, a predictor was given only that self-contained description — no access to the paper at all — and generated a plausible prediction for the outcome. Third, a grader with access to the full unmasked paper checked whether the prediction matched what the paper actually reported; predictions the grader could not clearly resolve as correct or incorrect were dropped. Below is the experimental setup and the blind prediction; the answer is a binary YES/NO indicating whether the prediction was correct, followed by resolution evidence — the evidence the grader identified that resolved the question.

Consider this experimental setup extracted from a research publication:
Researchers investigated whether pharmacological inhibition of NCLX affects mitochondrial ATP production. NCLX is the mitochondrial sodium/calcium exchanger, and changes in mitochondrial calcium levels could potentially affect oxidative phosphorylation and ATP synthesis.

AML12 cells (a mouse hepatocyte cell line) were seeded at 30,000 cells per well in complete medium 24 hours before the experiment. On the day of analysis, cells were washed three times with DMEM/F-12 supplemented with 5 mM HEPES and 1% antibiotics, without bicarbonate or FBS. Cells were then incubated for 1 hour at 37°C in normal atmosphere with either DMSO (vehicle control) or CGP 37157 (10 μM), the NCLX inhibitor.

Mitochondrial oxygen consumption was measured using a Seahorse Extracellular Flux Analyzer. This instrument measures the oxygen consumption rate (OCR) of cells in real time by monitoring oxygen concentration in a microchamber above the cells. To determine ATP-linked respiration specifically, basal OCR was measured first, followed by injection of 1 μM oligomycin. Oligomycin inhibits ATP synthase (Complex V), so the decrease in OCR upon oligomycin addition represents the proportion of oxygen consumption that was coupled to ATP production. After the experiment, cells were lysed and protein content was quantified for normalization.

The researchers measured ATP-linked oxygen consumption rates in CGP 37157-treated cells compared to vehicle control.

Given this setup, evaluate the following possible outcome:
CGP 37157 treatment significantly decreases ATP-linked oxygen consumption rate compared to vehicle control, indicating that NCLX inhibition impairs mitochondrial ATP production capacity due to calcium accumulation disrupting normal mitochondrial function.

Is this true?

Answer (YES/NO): NO